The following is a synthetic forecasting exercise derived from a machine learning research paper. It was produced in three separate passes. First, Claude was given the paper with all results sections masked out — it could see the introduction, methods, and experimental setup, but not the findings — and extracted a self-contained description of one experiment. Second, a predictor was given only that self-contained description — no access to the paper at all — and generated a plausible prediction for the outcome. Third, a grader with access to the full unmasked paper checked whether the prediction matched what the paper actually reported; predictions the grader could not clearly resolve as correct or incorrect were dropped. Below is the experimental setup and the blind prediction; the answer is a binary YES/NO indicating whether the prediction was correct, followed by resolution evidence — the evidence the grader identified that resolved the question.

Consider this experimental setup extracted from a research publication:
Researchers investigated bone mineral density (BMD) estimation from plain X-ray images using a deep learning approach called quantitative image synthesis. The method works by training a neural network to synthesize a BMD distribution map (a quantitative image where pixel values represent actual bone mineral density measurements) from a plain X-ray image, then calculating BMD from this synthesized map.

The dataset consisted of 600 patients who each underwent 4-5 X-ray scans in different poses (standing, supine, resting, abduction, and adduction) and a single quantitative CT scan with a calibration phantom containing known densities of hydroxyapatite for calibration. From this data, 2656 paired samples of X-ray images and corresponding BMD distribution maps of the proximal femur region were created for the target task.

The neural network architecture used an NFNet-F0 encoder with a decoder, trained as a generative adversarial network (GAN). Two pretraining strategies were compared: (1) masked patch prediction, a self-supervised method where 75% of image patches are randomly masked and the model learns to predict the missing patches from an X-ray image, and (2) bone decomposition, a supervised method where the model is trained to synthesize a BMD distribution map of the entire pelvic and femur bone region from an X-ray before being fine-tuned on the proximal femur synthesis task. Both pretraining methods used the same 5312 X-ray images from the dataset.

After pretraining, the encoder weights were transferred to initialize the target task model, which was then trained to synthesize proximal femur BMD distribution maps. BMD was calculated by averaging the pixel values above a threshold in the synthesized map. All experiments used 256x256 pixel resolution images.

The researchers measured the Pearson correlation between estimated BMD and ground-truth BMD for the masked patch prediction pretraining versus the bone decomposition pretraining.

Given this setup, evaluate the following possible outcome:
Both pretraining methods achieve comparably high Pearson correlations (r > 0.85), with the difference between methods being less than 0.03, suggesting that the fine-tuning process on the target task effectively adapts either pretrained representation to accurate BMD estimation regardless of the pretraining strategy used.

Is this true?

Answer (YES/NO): YES